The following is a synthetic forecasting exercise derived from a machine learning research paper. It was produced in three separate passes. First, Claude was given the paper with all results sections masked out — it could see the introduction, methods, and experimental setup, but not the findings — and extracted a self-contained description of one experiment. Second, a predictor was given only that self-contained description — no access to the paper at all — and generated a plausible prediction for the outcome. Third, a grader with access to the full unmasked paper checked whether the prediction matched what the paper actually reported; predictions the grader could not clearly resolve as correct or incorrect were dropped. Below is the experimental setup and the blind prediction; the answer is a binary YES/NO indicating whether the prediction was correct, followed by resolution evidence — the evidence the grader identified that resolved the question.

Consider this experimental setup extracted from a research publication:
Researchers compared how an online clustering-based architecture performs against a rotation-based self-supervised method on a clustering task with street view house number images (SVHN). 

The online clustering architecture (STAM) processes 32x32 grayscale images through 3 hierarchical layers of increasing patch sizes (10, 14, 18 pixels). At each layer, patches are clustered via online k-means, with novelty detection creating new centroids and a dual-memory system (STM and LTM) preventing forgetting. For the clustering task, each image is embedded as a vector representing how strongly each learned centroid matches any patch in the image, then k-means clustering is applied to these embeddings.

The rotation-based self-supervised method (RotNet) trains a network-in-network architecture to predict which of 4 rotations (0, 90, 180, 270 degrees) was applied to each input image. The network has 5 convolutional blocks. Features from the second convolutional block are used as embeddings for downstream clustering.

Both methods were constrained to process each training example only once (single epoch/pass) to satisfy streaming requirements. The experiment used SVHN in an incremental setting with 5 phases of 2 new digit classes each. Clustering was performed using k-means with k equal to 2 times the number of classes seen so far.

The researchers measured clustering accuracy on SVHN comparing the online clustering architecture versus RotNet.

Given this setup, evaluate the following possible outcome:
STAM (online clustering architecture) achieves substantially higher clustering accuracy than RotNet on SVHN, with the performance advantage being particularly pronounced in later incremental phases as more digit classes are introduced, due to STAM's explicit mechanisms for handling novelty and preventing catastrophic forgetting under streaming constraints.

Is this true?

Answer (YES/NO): NO